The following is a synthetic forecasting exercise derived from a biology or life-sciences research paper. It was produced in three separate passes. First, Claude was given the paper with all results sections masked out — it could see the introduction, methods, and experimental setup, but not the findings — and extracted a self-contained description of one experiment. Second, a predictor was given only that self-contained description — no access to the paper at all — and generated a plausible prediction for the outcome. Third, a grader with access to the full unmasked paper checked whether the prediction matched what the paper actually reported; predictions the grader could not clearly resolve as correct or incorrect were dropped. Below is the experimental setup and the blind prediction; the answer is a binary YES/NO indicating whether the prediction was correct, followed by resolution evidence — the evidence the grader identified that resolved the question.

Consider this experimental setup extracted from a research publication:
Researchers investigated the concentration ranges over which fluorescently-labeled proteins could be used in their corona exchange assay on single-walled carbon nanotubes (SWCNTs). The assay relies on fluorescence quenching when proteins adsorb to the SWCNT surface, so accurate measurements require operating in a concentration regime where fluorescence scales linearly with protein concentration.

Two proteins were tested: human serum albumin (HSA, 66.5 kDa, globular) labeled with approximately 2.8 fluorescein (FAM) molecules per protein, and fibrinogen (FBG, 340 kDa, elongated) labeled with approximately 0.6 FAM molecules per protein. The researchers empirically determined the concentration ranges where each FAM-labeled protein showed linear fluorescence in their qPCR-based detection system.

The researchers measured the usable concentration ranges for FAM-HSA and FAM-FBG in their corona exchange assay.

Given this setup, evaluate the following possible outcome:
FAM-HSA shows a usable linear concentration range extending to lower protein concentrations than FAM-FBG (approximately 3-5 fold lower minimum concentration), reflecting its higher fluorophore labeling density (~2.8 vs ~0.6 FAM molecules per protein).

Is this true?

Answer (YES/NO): NO